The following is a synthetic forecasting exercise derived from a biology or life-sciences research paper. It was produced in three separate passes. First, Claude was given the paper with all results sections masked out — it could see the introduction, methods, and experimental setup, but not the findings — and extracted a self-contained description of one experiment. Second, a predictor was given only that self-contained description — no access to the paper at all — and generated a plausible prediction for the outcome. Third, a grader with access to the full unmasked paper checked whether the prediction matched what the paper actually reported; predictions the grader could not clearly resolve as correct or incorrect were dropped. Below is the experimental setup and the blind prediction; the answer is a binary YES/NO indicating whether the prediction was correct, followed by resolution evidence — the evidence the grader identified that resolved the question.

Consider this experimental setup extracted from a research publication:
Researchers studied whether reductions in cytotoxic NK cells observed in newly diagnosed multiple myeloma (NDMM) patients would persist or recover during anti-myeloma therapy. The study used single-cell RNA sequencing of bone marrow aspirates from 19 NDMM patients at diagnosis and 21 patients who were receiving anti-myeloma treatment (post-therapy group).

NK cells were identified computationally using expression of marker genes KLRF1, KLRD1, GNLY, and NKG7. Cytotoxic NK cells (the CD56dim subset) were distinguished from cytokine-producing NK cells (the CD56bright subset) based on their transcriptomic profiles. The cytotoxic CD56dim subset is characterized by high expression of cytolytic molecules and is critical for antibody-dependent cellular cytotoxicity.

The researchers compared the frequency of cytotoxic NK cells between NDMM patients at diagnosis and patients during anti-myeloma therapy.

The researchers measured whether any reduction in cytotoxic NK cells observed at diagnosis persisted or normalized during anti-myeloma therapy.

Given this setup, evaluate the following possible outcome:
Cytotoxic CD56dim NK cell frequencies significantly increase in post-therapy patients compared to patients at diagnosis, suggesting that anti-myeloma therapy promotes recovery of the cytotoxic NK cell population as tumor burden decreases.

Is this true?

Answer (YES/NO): NO